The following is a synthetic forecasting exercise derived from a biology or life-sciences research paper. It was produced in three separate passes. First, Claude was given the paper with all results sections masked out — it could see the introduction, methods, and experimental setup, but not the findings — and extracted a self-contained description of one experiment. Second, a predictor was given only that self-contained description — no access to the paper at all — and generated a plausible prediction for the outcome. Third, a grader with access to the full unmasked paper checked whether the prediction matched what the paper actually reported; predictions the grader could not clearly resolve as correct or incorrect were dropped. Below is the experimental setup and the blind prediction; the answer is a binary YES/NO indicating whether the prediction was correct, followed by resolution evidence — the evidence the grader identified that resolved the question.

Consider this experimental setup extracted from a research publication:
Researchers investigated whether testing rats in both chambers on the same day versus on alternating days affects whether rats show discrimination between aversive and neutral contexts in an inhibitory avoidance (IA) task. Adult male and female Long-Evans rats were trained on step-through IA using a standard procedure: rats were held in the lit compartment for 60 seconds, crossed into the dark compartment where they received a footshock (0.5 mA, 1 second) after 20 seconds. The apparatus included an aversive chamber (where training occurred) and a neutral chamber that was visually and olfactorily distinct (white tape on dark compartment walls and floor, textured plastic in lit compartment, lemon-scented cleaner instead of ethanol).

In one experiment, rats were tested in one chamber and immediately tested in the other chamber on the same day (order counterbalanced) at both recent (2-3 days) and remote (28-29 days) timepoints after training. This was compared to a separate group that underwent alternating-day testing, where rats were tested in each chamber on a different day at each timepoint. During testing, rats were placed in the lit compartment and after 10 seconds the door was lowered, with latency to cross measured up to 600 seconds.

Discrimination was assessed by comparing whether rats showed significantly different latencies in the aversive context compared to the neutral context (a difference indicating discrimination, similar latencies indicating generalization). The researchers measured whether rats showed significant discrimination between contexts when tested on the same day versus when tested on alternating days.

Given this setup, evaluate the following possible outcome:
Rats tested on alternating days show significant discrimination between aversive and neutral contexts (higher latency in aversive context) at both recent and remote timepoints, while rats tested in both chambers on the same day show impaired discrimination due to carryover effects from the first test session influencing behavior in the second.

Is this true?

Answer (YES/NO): NO